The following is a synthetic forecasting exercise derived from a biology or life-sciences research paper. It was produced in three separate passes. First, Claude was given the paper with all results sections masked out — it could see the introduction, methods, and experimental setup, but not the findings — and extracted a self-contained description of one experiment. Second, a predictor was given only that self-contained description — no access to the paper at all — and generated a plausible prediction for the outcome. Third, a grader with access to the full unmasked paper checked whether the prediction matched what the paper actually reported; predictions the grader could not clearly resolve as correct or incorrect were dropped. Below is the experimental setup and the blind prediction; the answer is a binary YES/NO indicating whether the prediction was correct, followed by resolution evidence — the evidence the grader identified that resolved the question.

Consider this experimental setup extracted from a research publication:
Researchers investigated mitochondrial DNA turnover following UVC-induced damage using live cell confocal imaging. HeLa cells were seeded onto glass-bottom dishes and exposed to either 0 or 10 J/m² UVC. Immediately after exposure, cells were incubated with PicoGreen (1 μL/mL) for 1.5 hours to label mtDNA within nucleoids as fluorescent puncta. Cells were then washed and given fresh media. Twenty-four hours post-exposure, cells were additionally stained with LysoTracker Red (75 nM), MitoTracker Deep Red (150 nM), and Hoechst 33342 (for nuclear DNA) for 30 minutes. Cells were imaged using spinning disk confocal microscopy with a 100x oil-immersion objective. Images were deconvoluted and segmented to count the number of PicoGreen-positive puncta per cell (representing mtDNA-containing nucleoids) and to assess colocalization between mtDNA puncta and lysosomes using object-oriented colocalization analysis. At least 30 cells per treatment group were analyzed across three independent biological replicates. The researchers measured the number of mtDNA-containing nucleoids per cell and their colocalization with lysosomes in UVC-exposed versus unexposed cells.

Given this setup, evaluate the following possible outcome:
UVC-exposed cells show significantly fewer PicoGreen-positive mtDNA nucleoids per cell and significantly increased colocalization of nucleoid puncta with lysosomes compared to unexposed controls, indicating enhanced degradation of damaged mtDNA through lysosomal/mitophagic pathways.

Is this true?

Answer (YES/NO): YES